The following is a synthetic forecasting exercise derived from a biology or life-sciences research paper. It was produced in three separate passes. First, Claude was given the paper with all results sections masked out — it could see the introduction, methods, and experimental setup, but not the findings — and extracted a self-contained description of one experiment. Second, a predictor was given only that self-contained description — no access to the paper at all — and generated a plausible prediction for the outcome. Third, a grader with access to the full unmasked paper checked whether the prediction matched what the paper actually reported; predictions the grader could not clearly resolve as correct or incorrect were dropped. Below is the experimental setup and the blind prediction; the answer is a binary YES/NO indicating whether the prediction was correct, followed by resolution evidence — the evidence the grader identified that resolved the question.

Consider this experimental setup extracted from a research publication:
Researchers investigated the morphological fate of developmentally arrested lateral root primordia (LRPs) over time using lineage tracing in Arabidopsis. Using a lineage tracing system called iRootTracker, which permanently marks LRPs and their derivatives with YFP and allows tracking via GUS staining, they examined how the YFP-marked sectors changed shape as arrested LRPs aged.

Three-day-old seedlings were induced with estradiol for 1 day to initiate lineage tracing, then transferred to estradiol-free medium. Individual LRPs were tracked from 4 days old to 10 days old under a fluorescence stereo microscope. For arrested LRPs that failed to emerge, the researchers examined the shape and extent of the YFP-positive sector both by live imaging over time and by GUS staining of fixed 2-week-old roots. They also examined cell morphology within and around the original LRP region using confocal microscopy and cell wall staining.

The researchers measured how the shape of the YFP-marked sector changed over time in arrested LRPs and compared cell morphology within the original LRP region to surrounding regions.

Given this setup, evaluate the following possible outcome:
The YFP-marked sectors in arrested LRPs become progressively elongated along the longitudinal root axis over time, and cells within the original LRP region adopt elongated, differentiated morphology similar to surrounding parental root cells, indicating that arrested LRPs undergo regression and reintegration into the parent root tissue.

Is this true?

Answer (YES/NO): NO